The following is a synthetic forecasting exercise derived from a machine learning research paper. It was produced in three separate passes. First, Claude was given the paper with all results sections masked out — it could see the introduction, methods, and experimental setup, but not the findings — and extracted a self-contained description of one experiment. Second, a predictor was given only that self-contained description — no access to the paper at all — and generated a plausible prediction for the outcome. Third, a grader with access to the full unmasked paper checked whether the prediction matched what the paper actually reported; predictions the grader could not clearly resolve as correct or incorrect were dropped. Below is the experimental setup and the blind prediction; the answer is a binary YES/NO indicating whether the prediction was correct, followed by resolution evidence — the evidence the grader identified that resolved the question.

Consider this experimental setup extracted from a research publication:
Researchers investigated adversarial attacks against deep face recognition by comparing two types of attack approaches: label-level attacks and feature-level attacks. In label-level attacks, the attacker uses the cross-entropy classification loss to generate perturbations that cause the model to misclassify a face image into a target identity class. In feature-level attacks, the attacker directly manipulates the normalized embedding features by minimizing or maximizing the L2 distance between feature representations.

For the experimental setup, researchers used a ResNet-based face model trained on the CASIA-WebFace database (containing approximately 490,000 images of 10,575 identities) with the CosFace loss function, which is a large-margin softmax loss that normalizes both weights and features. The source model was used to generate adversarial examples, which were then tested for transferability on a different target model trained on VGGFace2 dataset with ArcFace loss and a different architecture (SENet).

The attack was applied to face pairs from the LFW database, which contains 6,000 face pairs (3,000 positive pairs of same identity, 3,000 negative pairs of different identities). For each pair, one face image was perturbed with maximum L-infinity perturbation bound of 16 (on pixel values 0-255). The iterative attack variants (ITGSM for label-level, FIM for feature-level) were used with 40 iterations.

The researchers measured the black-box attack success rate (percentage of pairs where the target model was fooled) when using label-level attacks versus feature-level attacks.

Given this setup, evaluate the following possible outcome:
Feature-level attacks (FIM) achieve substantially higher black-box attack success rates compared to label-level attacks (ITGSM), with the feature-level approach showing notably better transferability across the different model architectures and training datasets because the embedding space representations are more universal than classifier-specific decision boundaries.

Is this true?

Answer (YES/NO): YES